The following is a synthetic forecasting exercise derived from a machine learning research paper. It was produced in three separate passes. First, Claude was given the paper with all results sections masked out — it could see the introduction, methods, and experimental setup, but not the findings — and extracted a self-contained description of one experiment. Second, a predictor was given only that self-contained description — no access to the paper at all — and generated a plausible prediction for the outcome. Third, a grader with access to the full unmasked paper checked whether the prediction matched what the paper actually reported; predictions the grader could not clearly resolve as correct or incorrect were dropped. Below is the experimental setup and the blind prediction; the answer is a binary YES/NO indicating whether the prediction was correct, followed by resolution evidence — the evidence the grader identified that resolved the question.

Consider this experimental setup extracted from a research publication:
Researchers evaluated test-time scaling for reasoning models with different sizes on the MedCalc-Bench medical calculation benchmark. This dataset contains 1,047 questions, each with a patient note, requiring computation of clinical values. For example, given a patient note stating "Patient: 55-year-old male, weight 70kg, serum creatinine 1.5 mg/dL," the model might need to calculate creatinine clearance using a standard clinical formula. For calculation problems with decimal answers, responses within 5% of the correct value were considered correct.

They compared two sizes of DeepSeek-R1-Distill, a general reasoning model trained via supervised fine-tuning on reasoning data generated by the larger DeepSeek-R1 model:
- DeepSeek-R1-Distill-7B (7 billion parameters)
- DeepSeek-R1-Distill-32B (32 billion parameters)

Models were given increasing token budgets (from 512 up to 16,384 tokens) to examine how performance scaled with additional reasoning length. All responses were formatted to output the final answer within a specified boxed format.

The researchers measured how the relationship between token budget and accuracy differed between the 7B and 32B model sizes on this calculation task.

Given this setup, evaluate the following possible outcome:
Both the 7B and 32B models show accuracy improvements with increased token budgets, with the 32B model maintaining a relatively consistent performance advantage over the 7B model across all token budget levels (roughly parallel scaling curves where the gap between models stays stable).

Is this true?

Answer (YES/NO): NO